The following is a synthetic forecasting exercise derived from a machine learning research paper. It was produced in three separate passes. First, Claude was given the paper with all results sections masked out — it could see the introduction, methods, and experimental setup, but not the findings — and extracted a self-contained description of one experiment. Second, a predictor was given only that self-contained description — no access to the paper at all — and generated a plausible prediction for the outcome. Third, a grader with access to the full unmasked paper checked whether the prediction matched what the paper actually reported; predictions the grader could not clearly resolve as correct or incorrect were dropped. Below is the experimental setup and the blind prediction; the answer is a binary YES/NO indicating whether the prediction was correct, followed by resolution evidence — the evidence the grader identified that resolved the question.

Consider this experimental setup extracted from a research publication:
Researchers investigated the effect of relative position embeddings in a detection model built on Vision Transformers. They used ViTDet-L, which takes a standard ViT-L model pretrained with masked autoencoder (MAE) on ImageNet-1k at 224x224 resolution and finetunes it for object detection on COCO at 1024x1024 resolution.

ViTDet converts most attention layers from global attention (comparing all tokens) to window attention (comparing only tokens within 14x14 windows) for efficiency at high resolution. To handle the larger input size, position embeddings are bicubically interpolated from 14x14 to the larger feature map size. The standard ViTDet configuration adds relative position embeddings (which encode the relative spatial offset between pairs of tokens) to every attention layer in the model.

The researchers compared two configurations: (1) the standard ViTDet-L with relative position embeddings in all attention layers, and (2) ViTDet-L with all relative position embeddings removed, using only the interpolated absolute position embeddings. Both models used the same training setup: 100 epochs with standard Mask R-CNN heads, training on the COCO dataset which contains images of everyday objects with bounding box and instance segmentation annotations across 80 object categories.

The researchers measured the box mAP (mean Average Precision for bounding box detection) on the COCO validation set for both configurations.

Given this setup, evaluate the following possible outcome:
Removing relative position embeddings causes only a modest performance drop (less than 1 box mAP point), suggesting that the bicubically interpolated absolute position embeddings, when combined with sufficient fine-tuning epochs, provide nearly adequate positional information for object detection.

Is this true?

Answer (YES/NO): NO